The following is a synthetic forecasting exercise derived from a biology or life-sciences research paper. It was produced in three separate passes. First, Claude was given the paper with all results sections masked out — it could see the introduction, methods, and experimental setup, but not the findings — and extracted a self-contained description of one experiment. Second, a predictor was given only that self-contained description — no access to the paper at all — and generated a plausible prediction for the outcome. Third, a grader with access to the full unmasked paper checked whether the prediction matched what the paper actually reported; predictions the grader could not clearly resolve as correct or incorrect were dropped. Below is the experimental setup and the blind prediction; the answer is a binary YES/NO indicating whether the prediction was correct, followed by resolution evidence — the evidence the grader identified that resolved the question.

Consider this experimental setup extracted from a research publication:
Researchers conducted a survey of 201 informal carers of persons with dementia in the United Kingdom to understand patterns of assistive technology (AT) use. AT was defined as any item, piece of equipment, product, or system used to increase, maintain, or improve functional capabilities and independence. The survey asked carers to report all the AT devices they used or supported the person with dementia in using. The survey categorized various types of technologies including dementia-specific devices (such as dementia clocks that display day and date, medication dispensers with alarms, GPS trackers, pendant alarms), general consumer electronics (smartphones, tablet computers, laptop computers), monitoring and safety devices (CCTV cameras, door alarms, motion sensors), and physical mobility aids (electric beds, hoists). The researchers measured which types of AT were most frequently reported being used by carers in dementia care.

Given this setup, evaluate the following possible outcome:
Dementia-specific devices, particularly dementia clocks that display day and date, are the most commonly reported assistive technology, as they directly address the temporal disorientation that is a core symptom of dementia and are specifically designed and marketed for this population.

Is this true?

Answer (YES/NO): NO